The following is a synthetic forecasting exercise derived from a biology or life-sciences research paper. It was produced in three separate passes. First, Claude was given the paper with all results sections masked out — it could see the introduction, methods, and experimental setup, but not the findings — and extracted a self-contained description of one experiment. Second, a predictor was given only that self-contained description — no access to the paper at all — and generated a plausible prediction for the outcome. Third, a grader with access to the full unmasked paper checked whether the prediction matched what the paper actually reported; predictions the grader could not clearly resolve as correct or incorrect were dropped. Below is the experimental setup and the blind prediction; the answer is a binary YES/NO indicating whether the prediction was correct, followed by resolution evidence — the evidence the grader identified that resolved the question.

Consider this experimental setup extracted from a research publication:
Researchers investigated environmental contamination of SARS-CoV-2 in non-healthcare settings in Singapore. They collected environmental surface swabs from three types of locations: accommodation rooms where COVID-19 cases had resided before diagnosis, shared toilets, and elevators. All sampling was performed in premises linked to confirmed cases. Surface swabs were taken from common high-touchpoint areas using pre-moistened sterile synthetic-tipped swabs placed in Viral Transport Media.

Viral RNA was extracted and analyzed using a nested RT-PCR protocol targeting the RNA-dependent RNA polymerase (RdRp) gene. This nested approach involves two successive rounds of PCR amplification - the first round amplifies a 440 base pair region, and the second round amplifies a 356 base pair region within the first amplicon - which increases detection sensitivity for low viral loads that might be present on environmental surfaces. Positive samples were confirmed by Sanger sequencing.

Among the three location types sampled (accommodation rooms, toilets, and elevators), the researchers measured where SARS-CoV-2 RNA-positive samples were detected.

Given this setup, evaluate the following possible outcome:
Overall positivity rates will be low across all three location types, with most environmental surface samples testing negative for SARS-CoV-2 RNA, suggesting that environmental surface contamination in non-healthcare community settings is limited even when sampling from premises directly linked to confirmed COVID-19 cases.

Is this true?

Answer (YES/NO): YES